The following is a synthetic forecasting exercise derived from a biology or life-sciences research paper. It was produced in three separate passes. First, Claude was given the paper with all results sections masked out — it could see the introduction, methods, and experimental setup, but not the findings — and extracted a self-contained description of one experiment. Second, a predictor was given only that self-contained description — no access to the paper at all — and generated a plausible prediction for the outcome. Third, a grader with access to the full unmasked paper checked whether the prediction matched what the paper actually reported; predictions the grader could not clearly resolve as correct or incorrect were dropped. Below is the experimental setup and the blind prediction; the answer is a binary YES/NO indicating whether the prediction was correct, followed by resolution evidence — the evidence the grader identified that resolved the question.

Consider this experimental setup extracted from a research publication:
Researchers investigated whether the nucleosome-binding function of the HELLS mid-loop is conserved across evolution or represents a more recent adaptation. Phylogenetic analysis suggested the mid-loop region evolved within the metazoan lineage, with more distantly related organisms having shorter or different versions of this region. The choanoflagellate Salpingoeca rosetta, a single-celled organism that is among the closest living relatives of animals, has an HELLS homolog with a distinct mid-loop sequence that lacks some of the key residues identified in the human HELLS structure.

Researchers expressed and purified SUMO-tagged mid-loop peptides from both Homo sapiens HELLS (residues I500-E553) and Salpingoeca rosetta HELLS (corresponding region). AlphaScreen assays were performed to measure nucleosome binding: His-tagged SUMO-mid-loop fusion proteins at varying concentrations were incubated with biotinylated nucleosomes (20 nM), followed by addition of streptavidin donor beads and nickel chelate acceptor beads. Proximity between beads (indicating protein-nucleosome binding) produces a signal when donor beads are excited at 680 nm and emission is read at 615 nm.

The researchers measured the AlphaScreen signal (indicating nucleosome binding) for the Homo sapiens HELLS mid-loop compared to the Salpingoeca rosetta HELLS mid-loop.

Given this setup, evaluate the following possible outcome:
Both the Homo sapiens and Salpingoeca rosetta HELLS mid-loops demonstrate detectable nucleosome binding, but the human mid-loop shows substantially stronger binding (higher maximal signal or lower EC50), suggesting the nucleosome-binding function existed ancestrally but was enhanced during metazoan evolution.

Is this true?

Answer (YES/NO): NO